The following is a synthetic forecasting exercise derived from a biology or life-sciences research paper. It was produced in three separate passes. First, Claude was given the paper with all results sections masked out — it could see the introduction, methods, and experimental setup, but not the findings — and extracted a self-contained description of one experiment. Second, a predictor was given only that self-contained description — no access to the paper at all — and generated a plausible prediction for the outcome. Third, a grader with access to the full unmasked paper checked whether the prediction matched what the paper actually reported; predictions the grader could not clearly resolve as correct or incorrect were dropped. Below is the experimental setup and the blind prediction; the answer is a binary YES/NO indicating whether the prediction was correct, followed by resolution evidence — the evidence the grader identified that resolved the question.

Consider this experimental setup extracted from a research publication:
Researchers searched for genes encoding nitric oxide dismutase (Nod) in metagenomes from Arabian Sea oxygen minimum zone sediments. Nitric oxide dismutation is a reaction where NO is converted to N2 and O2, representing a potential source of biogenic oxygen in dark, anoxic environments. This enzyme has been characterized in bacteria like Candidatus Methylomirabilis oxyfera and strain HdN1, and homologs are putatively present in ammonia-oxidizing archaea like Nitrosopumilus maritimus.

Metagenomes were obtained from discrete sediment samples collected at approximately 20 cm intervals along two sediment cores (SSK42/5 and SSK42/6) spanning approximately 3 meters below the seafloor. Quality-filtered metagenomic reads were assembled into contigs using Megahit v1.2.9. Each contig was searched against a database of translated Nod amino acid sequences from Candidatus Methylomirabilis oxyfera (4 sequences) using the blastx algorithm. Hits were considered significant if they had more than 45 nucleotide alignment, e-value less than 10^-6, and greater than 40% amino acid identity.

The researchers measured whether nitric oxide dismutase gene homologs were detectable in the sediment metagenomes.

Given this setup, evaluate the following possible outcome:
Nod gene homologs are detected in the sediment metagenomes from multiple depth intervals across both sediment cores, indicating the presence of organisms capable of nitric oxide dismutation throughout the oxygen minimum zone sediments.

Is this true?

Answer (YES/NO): YES